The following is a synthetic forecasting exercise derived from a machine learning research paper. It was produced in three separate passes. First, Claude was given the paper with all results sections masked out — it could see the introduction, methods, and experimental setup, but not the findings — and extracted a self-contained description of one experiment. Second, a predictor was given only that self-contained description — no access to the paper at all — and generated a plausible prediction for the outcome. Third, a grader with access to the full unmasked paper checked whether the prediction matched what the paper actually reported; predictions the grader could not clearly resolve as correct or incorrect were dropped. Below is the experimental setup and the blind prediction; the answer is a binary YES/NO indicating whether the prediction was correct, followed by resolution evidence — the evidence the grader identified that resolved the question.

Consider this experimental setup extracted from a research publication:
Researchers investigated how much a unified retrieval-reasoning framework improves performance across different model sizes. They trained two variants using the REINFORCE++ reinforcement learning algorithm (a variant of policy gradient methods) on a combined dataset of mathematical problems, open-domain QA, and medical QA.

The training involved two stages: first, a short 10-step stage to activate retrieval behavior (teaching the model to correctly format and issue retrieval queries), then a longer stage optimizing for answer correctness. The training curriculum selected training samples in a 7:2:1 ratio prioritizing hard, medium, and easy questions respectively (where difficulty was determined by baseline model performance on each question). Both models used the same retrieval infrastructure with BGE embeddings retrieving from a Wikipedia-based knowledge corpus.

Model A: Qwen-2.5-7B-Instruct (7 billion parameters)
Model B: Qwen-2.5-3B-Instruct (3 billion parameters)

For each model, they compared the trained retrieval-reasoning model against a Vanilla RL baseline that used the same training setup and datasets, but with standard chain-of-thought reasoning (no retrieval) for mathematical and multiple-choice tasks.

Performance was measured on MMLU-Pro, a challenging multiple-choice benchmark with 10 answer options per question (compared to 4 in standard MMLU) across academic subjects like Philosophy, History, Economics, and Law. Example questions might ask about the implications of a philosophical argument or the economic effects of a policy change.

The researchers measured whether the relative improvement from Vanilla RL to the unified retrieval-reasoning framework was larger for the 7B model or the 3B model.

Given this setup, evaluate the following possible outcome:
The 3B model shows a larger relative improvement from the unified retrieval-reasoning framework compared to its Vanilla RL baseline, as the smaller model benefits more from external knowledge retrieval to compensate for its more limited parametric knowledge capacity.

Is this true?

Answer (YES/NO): YES